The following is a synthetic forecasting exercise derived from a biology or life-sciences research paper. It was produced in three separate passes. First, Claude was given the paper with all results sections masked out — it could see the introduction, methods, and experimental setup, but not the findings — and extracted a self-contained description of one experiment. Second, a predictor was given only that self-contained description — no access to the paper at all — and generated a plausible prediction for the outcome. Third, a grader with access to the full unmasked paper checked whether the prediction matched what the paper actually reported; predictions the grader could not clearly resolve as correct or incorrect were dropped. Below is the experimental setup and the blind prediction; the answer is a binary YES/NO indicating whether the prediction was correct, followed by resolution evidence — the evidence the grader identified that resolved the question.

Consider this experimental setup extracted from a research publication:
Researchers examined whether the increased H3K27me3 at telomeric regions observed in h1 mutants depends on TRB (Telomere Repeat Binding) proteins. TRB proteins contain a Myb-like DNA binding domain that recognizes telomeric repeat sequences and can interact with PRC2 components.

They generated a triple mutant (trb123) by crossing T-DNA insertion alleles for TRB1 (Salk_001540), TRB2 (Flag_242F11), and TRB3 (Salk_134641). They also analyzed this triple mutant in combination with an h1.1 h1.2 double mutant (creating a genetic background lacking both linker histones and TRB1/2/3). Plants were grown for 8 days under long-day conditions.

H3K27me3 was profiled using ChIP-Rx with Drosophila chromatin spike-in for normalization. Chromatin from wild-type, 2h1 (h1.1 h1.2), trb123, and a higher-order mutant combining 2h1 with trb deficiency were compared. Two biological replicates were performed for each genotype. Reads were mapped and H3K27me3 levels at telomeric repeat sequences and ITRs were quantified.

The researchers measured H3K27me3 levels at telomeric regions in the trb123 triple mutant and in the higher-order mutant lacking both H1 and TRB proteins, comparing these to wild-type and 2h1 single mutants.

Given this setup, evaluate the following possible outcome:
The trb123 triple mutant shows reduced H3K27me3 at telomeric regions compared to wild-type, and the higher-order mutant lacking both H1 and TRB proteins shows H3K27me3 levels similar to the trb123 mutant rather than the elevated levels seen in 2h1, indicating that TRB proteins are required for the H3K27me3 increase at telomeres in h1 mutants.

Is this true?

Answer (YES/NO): YES